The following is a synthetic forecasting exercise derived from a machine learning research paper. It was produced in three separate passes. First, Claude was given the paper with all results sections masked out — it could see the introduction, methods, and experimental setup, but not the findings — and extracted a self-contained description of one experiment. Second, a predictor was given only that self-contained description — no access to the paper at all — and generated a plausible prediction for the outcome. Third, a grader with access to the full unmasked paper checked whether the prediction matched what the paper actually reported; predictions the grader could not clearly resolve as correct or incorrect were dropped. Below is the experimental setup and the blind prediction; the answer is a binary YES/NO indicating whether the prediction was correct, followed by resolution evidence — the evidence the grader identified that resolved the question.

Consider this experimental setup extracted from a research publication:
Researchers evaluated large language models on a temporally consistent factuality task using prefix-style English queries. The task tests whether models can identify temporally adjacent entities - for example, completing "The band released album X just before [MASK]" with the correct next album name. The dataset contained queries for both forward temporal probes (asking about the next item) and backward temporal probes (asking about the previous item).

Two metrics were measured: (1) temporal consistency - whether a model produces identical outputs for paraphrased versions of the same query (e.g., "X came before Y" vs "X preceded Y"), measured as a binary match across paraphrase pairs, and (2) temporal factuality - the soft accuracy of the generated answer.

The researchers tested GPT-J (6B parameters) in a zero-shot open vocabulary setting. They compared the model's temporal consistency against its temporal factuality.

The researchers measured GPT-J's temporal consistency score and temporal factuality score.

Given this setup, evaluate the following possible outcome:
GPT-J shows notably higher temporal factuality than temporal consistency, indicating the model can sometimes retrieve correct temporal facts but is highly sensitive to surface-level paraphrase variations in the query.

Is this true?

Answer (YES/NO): NO